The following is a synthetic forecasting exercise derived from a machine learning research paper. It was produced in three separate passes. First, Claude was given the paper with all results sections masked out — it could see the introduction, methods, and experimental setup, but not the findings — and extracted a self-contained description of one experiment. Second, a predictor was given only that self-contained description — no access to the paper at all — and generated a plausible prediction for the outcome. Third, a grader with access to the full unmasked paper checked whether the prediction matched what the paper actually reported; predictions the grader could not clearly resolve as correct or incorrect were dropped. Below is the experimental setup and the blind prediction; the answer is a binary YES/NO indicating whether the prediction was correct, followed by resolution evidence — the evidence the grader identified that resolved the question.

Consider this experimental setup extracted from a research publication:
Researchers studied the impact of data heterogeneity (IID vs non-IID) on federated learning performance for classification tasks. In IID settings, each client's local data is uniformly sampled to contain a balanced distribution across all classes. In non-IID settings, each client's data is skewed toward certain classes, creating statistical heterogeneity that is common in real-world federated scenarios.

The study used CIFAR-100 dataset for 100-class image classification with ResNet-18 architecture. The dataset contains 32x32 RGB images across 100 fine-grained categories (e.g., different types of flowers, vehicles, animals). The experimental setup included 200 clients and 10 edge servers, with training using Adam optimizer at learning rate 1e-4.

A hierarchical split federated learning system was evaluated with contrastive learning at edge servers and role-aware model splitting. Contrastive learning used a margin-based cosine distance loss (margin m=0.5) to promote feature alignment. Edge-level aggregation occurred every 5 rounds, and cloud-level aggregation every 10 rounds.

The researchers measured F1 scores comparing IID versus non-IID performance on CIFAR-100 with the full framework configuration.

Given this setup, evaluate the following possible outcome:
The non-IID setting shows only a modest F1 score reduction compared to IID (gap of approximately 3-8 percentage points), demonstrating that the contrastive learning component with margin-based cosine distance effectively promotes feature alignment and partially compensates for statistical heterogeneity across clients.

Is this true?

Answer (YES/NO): NO